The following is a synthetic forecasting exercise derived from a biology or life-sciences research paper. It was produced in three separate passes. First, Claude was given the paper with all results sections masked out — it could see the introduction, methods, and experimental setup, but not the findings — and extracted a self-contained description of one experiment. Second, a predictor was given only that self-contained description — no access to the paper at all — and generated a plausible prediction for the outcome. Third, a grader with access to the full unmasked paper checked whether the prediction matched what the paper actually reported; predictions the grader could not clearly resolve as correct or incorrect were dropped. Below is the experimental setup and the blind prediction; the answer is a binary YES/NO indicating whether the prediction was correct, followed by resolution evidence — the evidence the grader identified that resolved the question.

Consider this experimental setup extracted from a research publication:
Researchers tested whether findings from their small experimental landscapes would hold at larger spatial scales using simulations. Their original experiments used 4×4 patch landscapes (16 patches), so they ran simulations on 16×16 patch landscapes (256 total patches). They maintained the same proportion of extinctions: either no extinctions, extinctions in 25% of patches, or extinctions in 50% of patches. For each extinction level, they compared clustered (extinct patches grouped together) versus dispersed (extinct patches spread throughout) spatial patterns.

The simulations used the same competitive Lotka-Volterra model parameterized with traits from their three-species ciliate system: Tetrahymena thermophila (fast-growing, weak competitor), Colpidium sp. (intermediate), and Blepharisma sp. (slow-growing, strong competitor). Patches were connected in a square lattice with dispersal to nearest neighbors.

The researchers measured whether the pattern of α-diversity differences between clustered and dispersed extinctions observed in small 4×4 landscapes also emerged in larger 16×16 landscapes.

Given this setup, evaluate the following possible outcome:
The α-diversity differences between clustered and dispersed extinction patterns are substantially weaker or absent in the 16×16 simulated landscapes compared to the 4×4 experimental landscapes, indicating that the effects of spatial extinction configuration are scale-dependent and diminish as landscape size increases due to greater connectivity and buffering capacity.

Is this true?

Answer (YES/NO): NO